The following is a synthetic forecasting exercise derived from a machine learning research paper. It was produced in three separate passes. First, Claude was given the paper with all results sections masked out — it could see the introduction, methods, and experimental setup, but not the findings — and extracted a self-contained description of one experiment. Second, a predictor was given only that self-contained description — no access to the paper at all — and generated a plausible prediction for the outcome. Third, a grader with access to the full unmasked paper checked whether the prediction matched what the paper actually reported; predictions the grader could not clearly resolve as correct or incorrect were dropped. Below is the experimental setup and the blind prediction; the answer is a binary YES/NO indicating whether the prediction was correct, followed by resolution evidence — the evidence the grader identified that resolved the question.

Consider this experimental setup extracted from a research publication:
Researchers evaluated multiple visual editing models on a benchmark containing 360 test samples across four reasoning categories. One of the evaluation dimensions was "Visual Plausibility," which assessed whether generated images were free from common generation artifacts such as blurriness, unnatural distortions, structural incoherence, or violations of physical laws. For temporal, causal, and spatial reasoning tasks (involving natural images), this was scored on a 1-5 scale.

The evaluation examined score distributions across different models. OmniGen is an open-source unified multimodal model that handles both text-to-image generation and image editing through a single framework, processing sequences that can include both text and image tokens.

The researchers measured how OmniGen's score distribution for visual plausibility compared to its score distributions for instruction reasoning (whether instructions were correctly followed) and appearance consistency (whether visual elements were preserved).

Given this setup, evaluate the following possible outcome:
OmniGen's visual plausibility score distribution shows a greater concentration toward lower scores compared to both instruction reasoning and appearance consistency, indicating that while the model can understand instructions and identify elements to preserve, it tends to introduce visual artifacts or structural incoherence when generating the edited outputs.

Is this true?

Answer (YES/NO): NO